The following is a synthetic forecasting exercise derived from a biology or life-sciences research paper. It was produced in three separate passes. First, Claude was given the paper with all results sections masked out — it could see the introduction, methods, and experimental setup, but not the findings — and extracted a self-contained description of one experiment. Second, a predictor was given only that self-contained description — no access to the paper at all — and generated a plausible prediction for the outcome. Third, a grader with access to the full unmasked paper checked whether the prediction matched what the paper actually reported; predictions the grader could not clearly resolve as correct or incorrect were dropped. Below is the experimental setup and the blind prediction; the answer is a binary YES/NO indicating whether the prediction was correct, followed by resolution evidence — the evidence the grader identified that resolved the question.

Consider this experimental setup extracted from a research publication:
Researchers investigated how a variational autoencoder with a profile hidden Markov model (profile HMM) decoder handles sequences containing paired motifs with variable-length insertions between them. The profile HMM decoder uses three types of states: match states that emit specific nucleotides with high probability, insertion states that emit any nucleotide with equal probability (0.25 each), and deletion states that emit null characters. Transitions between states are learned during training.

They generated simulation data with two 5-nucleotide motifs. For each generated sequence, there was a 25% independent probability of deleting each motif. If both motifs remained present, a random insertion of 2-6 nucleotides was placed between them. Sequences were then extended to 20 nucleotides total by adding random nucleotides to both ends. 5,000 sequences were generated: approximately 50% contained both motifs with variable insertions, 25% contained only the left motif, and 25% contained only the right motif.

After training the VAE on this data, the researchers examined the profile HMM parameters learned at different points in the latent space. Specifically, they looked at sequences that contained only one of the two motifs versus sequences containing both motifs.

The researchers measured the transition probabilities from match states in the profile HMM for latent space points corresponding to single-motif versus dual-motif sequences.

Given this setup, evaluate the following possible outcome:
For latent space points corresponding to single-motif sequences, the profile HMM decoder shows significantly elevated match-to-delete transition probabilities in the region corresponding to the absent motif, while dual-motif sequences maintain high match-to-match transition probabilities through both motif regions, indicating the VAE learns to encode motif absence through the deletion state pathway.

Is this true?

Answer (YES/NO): YES